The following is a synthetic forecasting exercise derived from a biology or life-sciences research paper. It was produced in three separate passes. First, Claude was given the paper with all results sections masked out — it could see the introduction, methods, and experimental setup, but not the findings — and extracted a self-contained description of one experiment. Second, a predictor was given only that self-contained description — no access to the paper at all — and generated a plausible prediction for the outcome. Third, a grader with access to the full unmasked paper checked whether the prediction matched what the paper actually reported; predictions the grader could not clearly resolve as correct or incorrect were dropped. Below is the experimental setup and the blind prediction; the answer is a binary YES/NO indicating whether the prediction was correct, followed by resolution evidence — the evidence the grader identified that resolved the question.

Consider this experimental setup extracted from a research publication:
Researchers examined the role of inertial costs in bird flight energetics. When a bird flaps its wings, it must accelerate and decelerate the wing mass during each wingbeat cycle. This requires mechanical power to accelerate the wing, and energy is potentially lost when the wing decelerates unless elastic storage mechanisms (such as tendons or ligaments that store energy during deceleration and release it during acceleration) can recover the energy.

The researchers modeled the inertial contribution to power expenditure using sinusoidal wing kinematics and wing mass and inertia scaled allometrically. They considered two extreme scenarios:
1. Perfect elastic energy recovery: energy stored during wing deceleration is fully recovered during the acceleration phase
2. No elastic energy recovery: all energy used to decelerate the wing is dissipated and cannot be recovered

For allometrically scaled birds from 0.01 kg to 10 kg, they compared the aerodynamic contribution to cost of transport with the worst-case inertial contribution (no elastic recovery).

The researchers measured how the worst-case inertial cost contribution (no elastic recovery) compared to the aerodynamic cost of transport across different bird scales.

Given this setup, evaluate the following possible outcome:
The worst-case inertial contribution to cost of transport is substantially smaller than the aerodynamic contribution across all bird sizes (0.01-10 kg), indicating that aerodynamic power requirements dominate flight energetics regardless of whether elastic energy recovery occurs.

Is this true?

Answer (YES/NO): YES